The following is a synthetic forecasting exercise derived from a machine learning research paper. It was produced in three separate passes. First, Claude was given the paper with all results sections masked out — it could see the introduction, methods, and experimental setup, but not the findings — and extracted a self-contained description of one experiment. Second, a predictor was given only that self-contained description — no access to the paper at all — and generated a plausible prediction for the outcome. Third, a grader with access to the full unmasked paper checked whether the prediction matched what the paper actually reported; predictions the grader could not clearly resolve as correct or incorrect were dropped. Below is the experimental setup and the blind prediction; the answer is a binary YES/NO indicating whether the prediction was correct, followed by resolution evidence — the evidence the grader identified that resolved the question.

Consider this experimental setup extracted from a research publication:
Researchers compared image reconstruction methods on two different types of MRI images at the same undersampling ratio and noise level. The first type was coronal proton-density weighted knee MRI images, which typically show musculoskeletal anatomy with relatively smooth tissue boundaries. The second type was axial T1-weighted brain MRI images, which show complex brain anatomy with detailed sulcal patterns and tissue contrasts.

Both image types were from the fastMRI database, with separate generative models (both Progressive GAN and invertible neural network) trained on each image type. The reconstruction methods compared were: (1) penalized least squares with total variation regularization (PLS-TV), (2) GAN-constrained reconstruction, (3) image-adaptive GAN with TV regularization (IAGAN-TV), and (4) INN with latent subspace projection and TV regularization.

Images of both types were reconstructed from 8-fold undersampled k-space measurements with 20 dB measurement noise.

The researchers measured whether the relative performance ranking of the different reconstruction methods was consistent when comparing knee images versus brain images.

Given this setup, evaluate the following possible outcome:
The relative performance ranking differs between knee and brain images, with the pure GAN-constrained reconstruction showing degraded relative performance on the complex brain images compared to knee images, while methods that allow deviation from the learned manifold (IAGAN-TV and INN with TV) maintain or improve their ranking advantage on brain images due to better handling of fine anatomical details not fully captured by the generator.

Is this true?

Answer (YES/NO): NO